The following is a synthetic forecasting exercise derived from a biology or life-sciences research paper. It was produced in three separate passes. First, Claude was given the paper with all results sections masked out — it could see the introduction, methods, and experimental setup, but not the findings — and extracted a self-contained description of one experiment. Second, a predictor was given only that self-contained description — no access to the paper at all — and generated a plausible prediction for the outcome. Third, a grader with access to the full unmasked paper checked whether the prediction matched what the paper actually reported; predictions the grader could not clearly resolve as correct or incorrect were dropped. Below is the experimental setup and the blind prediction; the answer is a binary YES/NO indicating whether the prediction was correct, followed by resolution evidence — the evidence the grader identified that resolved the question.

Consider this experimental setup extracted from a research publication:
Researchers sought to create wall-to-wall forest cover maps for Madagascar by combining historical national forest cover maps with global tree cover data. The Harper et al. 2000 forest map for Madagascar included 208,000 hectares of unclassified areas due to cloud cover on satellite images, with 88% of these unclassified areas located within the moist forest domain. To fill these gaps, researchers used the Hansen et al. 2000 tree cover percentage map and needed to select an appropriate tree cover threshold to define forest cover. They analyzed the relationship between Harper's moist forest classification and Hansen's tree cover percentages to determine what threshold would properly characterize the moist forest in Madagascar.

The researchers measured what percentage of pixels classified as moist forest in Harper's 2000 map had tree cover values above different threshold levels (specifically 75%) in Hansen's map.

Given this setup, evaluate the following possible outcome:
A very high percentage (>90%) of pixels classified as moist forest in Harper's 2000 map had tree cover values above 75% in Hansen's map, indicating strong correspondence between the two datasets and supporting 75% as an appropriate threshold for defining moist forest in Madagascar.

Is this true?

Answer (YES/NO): NO